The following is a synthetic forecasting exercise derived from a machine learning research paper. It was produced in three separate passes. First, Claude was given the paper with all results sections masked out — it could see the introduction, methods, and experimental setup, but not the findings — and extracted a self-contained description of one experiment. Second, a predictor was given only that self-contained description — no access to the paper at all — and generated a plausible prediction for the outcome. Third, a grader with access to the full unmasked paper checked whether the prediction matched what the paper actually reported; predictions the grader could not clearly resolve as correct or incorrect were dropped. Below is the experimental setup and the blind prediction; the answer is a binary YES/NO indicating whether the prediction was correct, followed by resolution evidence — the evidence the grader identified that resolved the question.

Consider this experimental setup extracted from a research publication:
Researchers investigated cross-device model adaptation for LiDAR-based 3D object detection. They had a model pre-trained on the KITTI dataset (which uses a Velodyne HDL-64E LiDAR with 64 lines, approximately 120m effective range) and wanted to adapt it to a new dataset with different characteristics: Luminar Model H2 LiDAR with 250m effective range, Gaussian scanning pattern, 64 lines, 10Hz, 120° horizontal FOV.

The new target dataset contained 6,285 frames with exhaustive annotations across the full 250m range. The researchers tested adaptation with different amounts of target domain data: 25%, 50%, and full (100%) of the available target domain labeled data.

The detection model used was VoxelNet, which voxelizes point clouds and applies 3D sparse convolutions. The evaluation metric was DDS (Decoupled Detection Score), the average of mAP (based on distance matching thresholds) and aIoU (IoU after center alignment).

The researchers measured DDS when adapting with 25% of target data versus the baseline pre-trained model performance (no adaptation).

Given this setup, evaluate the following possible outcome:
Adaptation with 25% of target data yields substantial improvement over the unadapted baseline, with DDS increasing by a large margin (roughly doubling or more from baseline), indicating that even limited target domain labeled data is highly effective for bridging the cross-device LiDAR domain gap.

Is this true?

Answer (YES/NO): NO